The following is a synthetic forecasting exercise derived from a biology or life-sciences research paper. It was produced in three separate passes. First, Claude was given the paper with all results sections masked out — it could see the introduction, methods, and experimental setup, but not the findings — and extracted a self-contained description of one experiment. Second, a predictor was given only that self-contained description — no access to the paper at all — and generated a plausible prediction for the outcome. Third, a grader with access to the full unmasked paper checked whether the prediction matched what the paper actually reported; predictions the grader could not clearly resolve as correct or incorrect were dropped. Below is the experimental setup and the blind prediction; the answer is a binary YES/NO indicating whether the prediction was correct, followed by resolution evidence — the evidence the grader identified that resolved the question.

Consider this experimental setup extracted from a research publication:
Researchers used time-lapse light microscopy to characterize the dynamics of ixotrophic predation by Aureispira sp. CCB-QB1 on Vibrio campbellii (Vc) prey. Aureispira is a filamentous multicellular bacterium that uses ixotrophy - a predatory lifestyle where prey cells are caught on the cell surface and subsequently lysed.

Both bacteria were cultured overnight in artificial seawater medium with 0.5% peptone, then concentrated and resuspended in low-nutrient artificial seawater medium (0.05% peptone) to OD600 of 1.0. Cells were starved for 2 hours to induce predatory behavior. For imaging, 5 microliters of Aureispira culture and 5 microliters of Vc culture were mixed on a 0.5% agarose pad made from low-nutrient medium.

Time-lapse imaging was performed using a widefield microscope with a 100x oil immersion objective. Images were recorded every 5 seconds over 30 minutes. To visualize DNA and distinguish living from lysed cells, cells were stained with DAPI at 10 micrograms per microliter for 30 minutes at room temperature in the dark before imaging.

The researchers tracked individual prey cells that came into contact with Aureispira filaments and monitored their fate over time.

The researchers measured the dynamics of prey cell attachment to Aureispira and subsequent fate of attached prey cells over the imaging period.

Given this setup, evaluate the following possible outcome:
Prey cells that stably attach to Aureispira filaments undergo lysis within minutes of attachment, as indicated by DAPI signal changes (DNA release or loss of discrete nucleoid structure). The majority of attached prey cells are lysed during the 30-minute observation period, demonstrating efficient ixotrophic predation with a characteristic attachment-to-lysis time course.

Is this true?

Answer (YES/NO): NO